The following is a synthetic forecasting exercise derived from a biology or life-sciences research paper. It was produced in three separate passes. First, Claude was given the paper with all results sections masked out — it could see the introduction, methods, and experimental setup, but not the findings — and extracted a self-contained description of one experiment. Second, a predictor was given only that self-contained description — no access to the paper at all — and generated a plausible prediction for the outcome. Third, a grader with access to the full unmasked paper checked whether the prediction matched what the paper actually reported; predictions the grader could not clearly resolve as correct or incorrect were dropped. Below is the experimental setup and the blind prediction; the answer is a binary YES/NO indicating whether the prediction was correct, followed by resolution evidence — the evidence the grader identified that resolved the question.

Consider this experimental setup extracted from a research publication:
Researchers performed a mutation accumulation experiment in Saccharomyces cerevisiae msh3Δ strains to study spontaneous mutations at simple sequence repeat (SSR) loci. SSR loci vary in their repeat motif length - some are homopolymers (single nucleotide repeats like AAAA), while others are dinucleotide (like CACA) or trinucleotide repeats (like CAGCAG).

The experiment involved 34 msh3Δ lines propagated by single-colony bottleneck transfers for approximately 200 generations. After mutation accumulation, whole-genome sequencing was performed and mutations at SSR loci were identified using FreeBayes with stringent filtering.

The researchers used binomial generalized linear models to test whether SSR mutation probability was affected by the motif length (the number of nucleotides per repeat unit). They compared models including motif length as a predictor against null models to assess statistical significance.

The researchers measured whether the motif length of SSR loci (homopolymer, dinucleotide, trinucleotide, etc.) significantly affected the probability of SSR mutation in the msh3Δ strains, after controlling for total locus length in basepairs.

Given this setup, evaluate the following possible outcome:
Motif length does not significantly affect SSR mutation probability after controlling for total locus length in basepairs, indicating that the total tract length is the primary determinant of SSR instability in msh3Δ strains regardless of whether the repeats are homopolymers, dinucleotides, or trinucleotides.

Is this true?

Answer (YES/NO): YES